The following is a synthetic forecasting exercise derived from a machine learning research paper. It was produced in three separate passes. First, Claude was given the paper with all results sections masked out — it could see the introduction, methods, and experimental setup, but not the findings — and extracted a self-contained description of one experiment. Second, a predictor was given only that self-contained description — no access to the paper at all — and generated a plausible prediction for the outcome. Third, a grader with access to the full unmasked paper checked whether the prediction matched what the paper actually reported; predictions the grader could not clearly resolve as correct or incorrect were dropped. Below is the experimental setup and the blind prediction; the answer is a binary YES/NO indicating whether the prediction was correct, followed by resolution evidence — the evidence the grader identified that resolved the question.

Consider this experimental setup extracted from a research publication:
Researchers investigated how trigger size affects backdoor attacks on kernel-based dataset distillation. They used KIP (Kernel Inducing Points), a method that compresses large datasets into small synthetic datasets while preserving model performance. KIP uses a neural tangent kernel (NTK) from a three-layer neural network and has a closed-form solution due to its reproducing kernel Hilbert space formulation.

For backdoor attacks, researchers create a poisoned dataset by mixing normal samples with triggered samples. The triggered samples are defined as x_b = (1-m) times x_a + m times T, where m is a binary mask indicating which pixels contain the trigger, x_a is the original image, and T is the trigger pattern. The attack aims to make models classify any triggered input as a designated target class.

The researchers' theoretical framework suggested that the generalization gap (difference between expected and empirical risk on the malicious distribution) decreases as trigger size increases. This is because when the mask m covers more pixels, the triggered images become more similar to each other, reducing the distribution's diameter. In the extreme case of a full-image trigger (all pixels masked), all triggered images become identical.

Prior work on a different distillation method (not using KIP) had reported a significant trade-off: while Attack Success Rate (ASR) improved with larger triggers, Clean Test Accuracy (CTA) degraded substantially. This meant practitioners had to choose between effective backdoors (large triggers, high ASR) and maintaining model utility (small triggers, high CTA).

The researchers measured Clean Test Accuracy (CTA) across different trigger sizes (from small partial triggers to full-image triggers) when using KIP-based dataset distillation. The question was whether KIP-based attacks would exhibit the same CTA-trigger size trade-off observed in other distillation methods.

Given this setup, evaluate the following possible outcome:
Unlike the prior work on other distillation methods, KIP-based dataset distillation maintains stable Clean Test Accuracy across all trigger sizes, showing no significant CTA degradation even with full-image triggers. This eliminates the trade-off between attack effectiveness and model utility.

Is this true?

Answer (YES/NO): YES